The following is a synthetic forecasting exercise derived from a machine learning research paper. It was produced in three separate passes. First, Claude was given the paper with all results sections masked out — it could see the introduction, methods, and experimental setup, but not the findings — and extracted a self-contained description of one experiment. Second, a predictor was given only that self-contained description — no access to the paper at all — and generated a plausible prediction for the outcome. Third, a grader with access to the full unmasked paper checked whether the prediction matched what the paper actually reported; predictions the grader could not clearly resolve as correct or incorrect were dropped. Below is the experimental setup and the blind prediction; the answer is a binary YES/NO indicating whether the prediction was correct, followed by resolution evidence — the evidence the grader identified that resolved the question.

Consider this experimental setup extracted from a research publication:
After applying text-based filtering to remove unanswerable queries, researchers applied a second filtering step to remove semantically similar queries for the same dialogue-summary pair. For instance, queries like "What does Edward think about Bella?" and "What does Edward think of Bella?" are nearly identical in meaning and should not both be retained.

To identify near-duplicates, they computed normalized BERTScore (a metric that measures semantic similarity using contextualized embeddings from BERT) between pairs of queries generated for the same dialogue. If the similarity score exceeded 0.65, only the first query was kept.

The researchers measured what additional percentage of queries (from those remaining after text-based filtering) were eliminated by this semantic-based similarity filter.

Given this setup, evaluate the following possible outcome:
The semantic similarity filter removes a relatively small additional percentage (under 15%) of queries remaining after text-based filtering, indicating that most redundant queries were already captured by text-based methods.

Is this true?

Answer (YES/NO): NO